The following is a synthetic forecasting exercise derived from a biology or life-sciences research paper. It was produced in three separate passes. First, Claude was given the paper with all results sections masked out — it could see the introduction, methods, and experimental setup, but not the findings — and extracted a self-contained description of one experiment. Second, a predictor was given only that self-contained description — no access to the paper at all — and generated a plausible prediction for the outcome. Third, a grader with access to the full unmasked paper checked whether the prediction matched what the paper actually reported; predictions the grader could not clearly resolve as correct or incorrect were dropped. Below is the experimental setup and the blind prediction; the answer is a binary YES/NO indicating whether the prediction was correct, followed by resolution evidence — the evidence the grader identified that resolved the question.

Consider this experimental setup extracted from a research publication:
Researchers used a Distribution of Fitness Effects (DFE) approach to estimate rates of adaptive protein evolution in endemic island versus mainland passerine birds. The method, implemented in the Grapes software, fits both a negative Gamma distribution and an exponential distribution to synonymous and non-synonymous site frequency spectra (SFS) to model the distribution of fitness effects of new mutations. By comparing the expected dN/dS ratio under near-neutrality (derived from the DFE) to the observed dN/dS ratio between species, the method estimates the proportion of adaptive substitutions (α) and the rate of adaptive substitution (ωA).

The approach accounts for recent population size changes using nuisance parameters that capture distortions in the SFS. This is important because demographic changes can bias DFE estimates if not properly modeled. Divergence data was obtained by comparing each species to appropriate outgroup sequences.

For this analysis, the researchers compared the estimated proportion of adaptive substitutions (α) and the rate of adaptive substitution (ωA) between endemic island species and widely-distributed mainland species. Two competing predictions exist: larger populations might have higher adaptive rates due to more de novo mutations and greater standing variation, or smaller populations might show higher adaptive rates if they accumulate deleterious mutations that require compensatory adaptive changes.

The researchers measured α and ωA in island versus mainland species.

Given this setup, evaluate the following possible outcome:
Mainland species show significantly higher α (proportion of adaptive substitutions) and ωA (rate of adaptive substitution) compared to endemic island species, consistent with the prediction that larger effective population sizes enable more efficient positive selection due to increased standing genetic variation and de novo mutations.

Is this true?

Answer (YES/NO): YES